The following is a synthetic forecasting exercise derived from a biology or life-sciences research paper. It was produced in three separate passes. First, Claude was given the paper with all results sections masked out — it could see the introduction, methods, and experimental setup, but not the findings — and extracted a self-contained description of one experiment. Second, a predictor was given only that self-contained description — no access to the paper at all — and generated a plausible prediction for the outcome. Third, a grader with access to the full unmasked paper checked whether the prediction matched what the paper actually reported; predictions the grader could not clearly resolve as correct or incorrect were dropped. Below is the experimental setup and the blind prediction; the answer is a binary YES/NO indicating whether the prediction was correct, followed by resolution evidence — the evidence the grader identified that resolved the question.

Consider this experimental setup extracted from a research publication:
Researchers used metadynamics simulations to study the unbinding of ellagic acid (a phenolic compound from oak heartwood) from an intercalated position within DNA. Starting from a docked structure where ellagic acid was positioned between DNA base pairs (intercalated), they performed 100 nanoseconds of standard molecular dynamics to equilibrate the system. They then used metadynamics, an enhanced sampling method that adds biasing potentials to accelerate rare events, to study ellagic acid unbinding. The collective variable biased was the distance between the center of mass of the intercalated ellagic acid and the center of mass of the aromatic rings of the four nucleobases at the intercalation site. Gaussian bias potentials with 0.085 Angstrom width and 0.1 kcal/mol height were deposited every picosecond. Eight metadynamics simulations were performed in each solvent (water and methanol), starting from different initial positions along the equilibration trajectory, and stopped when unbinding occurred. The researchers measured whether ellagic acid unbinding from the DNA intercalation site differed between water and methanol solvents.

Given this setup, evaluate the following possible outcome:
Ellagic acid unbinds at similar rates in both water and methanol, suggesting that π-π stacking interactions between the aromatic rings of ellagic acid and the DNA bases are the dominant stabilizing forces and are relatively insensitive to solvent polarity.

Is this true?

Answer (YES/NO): YES